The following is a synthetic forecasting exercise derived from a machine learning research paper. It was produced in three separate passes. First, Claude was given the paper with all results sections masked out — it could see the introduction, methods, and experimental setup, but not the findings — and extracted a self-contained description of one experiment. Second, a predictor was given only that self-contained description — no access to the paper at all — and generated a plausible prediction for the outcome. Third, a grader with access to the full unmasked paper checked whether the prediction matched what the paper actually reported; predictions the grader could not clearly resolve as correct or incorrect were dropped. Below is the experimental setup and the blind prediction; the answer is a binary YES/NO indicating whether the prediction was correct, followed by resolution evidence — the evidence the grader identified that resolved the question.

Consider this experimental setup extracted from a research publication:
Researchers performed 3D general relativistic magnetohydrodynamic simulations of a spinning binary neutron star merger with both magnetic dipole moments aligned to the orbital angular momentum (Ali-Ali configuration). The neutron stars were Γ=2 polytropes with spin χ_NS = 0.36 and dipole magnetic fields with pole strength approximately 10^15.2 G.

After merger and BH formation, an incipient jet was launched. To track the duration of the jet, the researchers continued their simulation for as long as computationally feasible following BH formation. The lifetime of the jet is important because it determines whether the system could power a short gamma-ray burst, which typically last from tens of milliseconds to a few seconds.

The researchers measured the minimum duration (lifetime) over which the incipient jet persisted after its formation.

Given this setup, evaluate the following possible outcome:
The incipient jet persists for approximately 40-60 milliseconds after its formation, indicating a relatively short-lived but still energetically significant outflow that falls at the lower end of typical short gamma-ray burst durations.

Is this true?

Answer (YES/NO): NO